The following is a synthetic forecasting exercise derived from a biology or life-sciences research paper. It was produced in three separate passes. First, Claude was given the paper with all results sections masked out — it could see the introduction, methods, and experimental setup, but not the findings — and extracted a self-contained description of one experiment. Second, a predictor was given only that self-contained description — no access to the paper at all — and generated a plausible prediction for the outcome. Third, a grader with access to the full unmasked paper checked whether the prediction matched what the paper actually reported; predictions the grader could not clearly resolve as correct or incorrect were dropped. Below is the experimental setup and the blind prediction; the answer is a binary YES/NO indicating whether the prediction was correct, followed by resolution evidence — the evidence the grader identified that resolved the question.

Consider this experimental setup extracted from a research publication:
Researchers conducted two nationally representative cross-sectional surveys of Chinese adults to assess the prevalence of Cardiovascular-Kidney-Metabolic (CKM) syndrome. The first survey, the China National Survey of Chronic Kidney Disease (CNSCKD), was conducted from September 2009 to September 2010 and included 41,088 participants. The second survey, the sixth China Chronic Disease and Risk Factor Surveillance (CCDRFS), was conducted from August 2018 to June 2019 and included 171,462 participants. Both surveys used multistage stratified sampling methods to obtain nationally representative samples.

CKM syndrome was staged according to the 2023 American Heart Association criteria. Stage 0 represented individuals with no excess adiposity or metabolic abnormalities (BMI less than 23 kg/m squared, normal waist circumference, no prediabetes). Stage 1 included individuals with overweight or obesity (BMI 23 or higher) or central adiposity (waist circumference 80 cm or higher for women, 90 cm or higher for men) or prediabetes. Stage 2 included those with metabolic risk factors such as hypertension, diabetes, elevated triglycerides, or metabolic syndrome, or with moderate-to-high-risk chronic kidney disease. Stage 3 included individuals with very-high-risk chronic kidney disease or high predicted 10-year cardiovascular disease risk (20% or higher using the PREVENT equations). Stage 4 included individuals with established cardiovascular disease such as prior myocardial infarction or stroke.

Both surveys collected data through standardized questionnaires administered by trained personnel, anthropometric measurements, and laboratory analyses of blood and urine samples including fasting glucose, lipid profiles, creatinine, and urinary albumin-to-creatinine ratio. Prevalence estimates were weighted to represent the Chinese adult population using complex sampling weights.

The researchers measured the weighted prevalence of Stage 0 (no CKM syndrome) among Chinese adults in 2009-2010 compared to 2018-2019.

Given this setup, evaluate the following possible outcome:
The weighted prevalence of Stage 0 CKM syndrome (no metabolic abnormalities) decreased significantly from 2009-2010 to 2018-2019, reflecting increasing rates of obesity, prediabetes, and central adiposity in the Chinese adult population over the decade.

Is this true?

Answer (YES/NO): YES